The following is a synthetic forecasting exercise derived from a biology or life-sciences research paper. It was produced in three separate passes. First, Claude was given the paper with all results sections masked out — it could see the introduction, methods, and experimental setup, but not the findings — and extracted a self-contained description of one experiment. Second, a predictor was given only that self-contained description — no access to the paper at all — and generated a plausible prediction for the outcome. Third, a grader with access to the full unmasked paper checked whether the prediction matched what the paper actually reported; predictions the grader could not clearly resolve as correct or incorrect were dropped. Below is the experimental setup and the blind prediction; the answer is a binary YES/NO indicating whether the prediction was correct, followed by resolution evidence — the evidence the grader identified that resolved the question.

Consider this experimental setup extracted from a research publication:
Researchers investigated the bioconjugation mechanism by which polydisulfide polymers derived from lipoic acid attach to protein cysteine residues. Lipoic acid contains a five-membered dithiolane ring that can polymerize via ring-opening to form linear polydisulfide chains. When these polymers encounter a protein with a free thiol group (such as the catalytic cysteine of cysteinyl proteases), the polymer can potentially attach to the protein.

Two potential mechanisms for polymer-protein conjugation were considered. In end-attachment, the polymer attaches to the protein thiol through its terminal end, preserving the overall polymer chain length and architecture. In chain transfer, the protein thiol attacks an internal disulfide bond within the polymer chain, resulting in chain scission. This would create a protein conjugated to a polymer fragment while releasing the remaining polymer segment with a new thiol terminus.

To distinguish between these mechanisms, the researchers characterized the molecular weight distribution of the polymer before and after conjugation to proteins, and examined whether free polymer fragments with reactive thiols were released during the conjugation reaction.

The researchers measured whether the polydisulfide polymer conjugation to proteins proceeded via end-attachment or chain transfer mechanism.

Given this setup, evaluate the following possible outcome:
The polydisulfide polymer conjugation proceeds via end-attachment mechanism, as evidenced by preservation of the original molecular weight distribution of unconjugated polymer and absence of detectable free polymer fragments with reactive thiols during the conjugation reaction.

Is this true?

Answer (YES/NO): NO